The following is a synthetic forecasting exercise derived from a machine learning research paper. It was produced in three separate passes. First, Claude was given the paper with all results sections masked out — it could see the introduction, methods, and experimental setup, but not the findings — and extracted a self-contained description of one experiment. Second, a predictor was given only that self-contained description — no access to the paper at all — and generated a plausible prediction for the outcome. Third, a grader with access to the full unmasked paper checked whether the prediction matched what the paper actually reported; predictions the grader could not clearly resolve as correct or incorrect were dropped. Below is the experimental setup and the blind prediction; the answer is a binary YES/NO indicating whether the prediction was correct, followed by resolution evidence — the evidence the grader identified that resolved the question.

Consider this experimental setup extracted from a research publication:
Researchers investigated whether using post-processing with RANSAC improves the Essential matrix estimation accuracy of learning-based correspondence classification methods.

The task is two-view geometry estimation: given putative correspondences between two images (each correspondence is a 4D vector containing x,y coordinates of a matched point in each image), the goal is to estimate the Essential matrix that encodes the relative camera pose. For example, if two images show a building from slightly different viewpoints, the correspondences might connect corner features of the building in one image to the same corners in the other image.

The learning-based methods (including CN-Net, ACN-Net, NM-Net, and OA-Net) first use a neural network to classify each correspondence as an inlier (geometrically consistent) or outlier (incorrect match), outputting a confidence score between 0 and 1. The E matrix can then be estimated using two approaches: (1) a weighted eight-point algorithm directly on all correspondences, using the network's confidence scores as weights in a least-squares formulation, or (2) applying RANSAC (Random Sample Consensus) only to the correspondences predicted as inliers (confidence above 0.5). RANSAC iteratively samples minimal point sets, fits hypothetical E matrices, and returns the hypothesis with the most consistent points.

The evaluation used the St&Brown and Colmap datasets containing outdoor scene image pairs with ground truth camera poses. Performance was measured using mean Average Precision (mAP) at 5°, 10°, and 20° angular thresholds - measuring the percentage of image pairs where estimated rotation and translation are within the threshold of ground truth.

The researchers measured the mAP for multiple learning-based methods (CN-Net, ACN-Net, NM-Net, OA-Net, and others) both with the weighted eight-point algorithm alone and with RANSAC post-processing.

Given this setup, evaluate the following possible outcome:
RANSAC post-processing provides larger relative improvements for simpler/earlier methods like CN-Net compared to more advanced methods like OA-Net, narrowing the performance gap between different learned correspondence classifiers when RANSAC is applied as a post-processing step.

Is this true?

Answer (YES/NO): NO